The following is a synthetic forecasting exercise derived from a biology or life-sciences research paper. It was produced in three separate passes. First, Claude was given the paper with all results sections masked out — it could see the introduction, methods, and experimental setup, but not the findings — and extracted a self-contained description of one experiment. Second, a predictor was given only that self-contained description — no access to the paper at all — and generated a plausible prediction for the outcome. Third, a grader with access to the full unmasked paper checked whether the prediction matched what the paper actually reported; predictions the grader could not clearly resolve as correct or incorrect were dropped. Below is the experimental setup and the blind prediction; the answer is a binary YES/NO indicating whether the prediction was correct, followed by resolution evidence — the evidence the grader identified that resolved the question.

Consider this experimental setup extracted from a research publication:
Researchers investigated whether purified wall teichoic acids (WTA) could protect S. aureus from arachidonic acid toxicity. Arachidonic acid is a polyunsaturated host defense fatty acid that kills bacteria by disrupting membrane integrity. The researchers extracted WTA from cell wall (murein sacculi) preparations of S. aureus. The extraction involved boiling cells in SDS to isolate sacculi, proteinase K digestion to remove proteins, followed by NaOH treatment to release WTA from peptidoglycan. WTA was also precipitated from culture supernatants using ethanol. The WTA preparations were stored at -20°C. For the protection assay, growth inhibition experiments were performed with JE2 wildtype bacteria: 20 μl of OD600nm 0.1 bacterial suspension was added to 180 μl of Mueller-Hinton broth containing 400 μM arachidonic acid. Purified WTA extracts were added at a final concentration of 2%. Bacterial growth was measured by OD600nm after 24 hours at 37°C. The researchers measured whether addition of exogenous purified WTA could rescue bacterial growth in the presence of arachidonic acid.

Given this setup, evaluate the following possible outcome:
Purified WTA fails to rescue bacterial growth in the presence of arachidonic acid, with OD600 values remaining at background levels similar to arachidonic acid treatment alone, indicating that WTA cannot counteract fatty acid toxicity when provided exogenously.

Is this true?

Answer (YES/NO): NO